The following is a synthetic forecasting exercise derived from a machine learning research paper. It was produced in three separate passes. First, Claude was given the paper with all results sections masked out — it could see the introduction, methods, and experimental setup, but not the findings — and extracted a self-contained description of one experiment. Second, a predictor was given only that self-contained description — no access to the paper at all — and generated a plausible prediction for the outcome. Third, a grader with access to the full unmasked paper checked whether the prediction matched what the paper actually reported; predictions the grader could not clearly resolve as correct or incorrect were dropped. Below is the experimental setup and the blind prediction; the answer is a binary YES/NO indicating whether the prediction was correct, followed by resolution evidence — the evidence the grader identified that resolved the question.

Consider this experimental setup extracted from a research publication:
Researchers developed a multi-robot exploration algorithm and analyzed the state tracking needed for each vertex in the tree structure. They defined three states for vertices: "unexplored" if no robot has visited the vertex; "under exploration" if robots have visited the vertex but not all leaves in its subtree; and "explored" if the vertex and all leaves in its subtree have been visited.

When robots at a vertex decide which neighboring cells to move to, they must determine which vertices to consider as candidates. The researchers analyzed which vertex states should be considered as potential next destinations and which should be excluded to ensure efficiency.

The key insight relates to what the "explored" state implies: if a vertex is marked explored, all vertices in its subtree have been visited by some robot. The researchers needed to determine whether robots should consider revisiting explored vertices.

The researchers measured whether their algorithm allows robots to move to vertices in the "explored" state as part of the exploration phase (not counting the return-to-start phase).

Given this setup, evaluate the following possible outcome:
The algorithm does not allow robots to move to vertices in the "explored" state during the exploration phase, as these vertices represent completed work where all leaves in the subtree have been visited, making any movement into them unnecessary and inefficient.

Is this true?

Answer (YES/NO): YES